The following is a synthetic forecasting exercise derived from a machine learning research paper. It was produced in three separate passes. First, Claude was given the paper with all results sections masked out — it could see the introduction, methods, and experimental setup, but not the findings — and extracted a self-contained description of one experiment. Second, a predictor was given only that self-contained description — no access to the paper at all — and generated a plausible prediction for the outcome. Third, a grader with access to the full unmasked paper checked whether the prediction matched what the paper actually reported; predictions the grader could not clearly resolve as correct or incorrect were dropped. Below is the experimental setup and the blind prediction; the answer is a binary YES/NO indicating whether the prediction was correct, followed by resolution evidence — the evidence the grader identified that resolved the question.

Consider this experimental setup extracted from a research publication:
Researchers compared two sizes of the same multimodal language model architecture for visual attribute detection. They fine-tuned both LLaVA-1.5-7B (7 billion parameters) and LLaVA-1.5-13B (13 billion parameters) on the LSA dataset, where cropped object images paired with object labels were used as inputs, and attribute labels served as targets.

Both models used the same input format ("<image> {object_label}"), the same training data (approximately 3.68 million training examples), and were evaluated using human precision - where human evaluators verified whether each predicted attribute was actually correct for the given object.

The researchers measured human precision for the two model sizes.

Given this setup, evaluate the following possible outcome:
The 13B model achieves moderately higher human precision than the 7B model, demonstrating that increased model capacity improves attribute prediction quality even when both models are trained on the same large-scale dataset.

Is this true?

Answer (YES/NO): NO